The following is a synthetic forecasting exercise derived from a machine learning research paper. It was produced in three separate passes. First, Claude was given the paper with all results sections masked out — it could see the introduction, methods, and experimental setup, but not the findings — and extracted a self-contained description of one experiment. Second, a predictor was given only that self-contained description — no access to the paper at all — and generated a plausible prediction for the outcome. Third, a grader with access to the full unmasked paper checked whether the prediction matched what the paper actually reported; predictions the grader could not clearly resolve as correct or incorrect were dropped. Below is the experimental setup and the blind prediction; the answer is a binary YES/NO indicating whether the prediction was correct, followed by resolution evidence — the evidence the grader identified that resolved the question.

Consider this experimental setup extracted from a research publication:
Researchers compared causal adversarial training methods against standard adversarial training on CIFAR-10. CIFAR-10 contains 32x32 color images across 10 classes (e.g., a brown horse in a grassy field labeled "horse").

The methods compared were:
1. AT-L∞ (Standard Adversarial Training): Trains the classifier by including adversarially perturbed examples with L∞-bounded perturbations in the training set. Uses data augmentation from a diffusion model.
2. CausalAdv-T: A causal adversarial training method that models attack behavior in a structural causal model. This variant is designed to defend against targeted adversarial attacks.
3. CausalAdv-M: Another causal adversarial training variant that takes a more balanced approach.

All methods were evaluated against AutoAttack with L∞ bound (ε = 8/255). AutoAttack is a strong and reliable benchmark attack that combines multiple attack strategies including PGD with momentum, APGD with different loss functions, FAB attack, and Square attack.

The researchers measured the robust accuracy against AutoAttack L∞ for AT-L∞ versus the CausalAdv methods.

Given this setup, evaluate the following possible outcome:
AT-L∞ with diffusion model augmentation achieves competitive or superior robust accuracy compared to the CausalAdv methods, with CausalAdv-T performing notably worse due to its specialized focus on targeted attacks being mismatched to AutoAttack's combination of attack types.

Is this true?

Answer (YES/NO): YES